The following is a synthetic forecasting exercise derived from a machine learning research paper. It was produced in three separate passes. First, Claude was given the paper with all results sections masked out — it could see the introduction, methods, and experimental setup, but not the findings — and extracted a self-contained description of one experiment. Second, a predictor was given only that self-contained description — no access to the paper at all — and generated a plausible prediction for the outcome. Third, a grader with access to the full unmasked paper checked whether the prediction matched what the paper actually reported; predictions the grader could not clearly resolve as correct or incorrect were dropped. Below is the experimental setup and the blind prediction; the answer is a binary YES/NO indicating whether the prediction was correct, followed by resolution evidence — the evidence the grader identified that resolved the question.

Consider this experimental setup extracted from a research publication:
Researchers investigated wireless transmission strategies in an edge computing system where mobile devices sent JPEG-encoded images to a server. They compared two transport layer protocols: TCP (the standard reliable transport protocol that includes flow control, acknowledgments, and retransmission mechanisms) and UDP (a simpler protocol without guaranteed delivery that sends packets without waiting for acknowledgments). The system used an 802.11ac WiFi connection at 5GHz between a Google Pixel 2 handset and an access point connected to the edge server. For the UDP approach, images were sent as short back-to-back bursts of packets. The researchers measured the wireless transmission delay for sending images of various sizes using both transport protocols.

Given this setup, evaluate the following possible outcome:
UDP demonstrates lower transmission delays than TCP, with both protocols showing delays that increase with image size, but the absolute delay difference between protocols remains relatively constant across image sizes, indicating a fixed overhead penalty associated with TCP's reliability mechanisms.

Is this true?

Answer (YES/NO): NO